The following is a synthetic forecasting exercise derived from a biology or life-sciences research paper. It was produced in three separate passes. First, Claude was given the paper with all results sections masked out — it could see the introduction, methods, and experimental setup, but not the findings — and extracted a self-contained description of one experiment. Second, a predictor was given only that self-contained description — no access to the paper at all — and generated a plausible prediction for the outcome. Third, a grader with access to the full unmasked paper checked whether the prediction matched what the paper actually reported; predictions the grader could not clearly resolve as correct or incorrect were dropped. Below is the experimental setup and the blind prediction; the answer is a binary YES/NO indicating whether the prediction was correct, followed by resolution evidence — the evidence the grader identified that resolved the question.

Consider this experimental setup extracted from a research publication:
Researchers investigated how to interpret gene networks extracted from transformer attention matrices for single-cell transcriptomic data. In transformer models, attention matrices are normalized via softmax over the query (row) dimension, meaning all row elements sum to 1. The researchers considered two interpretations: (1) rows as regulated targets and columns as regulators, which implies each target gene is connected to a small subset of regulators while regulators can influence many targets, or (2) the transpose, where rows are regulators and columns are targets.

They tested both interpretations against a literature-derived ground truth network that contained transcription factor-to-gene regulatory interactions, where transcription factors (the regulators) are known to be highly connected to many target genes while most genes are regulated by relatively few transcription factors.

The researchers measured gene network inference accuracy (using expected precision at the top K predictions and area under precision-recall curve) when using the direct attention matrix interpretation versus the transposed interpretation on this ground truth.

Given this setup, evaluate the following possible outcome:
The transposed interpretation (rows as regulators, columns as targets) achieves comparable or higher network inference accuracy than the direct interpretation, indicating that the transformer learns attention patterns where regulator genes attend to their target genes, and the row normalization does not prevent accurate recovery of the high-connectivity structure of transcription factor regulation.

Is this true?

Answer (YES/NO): YES